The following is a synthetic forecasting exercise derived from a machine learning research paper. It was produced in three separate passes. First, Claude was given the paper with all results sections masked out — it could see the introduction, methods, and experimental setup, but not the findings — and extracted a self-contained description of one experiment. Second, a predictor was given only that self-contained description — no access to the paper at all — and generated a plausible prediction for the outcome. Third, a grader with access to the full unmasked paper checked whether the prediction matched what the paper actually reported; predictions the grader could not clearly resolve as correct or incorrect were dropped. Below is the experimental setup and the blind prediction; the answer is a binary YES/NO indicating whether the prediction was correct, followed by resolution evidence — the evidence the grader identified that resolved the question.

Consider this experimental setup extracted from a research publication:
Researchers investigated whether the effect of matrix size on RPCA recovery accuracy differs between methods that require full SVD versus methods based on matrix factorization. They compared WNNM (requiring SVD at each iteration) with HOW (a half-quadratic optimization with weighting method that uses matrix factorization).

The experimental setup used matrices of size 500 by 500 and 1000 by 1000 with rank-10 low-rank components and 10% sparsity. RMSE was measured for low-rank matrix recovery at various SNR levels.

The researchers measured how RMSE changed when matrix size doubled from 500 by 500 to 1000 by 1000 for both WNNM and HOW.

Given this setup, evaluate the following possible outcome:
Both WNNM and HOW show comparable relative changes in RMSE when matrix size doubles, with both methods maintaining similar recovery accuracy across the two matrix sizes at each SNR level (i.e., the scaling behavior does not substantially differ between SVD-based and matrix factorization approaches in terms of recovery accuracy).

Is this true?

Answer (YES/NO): NO